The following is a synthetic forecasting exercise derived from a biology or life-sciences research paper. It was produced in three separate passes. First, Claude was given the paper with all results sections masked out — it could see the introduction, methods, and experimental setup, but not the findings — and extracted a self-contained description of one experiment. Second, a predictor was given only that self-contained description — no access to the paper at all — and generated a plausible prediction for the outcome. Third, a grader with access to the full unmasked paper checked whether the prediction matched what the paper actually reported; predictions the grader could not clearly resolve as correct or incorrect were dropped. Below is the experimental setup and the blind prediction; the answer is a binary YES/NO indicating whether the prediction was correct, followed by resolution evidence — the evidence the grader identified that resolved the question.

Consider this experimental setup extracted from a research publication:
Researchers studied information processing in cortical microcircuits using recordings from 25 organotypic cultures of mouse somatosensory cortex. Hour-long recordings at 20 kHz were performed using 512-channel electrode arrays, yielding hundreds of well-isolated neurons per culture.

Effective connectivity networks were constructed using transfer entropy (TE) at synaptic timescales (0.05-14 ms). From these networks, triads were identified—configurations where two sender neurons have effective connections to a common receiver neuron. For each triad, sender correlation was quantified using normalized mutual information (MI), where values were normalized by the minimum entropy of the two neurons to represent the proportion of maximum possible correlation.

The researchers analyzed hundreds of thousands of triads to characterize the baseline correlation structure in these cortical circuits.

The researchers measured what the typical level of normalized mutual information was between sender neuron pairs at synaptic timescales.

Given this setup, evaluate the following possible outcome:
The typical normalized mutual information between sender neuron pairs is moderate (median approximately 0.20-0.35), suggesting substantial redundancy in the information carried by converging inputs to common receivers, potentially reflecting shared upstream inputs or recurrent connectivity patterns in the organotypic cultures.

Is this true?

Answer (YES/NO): NO